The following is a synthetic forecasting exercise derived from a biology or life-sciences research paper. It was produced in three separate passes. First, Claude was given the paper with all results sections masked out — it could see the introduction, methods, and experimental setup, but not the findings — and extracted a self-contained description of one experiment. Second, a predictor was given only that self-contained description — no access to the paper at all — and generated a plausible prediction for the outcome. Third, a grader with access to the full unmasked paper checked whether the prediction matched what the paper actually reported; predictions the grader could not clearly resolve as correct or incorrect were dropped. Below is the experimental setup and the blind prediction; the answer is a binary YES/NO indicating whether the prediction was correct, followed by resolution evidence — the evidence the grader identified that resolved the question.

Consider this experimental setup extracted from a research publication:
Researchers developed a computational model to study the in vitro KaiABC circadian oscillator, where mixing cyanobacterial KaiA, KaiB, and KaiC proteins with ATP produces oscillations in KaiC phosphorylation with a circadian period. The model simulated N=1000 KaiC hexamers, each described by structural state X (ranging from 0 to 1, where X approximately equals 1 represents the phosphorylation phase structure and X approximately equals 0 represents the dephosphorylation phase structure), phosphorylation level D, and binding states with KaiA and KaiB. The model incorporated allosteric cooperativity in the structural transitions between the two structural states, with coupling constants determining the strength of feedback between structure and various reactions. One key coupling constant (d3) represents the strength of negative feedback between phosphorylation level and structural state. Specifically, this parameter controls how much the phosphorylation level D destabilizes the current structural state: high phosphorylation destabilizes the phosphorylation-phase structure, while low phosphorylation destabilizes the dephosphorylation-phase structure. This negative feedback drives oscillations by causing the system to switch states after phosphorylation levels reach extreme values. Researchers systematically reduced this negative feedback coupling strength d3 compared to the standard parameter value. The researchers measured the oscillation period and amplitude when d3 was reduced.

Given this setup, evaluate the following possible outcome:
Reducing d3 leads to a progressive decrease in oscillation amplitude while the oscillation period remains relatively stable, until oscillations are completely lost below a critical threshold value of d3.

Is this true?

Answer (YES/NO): NO